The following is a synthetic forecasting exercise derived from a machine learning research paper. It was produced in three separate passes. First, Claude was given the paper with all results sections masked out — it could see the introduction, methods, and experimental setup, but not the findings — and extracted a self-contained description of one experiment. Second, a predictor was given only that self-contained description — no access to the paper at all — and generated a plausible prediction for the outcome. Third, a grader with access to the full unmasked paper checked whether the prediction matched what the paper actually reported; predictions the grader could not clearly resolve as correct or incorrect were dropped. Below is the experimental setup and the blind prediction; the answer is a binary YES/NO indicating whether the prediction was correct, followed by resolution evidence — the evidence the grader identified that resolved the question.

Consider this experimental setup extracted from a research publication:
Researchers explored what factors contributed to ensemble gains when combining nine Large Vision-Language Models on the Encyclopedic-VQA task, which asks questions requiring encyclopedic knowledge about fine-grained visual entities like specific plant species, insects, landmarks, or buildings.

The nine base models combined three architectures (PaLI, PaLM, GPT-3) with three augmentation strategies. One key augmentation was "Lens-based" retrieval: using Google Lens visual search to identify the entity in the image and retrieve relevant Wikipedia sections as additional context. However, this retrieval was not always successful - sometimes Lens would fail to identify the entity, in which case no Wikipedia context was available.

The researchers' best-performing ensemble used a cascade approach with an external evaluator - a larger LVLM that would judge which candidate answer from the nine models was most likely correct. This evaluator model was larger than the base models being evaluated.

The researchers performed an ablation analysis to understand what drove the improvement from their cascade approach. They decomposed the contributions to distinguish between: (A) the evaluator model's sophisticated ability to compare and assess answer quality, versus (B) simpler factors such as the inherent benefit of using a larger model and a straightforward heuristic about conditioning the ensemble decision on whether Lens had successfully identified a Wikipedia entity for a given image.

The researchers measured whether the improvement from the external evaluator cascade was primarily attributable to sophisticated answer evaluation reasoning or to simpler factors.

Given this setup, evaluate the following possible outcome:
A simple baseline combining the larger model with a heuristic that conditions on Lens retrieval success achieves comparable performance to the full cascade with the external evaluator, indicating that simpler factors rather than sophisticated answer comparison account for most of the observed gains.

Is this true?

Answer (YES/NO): YES